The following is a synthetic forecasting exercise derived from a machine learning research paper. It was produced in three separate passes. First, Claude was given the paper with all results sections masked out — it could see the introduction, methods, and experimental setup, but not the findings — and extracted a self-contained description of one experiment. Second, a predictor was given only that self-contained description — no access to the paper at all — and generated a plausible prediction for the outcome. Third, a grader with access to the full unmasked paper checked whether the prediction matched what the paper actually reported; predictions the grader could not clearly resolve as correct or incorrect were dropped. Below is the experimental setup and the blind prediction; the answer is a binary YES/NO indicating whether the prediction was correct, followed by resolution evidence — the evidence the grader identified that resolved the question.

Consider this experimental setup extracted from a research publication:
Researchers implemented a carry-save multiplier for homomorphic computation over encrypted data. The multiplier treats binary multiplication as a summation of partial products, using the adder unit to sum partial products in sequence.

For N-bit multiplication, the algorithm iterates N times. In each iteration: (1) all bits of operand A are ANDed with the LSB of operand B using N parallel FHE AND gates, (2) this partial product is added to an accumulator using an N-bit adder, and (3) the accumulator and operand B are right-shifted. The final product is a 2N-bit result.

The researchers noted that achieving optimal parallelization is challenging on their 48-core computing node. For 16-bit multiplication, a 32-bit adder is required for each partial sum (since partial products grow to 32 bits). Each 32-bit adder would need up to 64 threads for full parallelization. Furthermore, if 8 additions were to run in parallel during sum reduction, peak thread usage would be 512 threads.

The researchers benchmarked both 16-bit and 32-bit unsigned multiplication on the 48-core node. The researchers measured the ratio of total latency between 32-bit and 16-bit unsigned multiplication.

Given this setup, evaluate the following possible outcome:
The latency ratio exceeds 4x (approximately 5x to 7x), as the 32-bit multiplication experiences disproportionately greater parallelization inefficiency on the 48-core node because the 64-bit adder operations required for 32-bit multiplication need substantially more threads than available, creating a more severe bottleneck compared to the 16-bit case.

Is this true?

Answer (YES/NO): NO